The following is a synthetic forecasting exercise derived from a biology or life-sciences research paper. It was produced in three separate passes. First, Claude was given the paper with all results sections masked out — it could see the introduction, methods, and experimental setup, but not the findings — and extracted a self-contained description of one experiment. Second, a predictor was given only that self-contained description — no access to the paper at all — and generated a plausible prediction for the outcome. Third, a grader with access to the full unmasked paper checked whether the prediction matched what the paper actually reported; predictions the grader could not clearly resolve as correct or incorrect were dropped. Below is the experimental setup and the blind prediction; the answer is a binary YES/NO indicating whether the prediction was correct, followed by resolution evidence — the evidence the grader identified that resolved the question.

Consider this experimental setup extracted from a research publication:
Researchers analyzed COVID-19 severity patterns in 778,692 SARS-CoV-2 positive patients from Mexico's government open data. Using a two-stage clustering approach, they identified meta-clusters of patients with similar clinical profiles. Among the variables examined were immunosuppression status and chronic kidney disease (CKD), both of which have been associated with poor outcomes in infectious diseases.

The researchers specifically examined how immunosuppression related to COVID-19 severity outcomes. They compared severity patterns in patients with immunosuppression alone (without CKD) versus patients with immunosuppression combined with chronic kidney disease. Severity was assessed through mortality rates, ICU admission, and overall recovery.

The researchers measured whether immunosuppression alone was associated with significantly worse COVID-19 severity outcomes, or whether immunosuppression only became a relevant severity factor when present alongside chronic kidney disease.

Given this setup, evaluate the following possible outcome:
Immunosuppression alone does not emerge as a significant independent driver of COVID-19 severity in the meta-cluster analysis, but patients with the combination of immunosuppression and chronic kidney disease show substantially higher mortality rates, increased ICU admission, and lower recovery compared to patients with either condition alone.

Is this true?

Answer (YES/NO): YES